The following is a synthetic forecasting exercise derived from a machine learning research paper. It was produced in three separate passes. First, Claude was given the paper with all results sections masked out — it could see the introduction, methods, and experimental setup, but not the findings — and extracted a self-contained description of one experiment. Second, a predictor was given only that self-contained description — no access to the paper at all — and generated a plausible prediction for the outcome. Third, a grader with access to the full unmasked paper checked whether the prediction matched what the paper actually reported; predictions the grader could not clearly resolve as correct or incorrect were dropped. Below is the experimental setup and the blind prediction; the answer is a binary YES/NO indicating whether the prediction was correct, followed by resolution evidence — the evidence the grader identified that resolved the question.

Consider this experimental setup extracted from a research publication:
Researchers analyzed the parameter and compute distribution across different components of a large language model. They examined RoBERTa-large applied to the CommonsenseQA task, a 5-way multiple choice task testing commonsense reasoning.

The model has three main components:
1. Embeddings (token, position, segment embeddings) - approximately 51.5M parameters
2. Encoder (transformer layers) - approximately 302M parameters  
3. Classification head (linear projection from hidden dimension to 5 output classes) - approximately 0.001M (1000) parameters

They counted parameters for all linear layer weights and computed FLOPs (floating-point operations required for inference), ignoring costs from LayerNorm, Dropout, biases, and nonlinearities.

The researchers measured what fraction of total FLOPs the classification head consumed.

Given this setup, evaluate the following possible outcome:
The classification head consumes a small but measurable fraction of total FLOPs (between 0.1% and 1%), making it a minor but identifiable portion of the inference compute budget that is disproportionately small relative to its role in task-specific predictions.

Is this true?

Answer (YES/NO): NO